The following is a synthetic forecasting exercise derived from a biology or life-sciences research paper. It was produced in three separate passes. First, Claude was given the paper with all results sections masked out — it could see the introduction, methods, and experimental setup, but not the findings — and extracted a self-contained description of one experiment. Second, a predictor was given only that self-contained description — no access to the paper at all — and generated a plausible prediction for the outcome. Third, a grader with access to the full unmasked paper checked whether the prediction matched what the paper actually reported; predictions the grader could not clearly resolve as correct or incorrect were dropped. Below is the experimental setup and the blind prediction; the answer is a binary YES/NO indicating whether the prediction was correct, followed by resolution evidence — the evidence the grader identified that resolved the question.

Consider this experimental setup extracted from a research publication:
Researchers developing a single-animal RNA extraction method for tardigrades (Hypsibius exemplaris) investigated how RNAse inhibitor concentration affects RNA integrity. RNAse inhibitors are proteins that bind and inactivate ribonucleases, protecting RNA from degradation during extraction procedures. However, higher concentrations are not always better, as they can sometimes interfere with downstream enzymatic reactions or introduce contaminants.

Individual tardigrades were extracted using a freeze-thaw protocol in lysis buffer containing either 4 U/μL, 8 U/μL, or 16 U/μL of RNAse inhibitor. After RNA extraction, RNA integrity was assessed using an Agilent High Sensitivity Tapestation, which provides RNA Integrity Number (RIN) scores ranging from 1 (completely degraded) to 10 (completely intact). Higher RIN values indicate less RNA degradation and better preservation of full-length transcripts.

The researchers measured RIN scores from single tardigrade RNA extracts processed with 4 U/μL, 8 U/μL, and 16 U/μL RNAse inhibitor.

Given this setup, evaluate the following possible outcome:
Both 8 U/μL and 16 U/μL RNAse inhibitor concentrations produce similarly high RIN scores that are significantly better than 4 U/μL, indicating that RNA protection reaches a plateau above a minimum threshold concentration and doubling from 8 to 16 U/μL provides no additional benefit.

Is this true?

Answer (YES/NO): NO